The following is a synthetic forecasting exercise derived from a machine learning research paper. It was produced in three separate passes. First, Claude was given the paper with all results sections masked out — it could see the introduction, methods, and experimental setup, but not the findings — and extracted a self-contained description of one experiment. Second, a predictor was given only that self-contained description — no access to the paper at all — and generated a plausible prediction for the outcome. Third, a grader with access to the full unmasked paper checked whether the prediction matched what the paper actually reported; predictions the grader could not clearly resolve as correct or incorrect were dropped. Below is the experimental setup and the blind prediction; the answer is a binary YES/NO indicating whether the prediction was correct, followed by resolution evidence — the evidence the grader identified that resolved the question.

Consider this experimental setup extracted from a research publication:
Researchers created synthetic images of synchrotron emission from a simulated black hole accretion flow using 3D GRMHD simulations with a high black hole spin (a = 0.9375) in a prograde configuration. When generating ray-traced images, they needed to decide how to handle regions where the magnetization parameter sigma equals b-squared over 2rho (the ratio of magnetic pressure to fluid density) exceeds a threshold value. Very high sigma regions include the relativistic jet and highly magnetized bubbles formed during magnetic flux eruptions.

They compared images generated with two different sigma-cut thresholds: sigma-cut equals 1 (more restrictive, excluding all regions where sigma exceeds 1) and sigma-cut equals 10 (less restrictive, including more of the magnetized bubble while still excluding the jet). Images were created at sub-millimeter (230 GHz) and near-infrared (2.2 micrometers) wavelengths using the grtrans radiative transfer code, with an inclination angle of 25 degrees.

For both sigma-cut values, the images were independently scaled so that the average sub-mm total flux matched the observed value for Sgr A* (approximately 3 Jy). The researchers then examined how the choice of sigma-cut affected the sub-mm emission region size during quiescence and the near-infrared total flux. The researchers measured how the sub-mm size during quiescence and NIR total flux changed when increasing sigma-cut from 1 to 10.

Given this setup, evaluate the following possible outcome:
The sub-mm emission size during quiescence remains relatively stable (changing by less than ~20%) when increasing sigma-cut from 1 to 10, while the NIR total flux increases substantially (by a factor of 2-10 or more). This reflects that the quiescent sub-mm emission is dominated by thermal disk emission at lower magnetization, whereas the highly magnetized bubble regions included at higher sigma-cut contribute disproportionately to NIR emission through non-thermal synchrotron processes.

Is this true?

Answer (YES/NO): YES